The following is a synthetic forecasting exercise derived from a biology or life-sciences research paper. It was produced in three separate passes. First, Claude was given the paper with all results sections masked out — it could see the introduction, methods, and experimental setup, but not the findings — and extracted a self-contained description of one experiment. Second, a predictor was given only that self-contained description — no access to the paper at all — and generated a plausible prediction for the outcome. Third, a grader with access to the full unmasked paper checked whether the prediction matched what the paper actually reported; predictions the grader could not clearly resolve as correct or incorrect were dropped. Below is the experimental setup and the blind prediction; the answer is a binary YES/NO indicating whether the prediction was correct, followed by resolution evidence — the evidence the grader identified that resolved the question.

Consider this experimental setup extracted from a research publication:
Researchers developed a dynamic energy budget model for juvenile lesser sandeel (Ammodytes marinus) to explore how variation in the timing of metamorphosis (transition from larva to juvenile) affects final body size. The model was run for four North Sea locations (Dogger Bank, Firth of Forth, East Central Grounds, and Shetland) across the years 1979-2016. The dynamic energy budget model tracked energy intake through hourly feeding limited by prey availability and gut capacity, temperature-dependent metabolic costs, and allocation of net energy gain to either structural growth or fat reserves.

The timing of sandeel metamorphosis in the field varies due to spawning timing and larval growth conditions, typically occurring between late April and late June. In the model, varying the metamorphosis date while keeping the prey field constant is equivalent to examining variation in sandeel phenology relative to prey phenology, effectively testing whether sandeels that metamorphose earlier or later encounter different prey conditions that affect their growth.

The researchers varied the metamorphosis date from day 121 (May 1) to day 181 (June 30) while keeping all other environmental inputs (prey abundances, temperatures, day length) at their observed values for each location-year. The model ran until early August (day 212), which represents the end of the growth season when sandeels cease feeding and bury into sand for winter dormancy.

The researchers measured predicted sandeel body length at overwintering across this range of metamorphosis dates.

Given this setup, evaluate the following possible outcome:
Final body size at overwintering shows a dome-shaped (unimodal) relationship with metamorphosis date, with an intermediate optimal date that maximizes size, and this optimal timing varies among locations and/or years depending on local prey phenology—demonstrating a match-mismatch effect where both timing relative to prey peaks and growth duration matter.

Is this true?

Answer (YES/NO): NO